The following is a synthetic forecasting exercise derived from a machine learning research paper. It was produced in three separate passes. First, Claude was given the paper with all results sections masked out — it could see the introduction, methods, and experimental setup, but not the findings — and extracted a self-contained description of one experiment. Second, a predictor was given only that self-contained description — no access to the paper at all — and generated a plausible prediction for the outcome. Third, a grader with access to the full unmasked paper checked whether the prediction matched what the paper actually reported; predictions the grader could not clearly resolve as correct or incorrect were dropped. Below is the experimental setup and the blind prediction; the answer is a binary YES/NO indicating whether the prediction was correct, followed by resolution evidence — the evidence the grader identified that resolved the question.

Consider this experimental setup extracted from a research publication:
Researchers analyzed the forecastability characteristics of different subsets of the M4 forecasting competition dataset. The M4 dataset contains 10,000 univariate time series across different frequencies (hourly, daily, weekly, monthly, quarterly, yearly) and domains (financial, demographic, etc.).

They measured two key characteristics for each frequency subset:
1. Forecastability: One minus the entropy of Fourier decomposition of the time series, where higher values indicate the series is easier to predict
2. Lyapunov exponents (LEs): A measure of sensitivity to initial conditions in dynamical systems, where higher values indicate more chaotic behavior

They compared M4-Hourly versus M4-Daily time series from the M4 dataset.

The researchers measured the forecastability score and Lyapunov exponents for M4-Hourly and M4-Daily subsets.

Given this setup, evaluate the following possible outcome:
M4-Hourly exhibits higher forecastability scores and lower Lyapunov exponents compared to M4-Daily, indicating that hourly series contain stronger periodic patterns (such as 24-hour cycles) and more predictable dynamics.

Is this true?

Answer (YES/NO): YES